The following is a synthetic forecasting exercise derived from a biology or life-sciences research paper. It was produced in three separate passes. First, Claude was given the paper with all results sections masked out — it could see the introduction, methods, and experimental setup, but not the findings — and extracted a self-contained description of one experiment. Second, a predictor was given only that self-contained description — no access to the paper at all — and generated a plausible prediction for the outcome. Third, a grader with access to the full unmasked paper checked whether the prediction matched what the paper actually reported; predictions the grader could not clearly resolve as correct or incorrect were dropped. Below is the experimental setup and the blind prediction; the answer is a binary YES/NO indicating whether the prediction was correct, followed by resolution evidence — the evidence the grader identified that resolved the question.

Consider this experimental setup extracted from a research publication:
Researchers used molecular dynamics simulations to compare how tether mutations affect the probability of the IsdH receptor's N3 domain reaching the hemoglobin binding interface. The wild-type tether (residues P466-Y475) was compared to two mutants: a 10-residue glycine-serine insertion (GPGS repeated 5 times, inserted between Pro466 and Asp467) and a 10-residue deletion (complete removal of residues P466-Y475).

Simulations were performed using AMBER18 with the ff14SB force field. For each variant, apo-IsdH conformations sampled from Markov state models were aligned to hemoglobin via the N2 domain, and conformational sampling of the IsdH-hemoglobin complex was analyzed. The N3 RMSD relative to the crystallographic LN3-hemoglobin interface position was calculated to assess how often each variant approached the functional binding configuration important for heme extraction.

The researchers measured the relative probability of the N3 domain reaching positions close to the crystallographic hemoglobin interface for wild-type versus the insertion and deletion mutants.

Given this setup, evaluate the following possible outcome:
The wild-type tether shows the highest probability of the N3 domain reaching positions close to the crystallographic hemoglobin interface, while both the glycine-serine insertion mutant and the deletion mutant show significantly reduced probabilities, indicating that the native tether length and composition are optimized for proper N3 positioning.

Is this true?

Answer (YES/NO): YES